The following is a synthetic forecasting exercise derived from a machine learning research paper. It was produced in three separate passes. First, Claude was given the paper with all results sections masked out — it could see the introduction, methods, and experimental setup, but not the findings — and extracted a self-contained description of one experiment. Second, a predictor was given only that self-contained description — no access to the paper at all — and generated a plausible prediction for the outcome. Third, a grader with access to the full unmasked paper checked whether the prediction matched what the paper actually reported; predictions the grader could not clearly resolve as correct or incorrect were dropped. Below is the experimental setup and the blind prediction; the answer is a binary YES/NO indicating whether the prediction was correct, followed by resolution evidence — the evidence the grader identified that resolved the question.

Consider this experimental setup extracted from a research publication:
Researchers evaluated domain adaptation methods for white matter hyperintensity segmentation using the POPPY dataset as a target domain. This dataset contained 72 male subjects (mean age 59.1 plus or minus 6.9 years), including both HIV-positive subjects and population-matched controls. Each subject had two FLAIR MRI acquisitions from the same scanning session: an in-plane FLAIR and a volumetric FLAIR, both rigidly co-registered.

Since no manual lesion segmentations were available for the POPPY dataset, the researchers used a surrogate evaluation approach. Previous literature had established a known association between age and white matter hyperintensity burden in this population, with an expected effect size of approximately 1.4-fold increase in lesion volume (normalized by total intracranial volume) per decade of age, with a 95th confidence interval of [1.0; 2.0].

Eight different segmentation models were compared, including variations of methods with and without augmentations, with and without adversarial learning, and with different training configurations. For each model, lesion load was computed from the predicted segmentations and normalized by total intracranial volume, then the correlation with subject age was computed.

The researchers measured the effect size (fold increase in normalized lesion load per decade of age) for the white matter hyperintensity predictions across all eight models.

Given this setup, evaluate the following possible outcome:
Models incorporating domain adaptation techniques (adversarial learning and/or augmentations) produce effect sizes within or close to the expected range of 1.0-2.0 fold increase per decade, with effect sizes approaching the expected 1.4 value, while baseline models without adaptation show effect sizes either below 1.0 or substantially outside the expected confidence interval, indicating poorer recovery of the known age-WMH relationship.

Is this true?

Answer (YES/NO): NO